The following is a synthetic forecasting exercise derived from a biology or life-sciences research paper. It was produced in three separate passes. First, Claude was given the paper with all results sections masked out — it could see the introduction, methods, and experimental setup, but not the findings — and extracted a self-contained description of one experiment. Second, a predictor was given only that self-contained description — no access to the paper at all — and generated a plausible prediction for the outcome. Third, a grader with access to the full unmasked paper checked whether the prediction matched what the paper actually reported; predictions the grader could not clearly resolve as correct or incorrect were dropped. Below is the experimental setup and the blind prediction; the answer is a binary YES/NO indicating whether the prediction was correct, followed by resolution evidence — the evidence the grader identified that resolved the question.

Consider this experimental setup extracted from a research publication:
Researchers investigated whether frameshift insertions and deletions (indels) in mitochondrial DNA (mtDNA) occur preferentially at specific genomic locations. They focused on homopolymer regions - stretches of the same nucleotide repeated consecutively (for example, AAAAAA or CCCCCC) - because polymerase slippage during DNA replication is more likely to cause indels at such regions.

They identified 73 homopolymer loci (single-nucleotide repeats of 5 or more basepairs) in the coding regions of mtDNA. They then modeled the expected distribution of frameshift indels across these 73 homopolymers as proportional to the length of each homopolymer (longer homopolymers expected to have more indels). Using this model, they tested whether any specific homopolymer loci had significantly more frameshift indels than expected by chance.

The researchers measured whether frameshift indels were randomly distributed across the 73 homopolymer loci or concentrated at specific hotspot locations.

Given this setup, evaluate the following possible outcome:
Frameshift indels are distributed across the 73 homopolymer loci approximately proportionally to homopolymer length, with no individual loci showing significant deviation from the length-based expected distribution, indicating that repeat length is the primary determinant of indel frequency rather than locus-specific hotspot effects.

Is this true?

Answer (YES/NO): NO